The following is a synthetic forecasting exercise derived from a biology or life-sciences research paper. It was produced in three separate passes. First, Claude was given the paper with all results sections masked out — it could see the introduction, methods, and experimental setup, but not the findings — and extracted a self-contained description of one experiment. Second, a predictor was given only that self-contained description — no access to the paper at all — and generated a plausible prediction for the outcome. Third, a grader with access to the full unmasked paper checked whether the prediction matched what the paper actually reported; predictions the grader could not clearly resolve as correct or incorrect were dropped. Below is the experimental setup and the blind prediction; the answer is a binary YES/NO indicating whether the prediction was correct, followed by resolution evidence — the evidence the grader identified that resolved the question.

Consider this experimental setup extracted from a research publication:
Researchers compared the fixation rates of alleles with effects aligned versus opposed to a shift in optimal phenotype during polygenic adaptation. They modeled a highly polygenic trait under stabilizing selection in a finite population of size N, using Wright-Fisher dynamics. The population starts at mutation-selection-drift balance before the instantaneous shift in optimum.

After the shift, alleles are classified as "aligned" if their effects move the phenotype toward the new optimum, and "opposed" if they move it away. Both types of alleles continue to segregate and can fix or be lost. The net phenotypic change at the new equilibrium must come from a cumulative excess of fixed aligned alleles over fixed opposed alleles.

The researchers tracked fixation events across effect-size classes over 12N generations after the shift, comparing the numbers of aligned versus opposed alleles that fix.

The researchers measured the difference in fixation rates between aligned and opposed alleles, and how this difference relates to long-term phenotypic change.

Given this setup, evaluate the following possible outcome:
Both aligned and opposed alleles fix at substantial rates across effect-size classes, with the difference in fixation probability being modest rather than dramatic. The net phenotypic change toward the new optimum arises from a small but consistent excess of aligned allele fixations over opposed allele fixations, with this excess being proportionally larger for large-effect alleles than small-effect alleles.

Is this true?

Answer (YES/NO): NO